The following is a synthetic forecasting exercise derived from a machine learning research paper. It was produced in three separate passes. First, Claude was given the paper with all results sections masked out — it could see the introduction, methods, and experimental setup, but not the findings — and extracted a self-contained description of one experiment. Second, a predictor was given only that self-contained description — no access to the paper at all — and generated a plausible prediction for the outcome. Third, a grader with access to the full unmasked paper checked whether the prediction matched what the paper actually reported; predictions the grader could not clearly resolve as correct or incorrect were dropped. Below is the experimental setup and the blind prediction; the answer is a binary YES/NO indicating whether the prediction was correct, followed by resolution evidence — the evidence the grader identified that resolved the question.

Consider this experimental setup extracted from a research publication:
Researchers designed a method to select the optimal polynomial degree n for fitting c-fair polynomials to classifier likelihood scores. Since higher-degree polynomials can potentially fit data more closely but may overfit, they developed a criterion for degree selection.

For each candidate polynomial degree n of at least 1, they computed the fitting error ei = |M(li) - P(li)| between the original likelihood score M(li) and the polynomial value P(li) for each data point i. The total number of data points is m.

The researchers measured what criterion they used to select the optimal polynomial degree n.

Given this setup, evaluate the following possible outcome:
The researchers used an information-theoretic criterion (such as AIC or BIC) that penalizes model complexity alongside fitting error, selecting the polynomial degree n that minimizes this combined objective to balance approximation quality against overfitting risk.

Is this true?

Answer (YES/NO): NO